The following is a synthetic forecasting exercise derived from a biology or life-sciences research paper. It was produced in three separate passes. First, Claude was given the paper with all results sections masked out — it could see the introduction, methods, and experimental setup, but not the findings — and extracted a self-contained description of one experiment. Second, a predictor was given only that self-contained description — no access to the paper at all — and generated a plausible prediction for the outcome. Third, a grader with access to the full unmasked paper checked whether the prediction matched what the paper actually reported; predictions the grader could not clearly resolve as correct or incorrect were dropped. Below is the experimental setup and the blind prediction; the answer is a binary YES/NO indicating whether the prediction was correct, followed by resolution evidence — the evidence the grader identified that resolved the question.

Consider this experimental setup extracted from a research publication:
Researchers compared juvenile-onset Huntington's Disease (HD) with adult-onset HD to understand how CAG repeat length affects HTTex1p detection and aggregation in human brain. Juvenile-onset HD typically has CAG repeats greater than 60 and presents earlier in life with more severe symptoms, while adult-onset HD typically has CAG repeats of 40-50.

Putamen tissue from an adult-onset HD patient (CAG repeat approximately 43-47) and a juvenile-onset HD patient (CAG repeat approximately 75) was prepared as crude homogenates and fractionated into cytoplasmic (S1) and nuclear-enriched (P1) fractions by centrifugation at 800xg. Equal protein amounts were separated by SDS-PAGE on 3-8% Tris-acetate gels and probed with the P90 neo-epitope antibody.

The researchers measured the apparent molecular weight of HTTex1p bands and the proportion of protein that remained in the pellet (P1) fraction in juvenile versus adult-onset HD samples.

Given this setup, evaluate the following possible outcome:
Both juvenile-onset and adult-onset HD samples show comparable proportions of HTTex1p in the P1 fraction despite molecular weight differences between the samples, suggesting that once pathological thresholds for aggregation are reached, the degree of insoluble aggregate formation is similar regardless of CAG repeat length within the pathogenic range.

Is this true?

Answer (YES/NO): NO